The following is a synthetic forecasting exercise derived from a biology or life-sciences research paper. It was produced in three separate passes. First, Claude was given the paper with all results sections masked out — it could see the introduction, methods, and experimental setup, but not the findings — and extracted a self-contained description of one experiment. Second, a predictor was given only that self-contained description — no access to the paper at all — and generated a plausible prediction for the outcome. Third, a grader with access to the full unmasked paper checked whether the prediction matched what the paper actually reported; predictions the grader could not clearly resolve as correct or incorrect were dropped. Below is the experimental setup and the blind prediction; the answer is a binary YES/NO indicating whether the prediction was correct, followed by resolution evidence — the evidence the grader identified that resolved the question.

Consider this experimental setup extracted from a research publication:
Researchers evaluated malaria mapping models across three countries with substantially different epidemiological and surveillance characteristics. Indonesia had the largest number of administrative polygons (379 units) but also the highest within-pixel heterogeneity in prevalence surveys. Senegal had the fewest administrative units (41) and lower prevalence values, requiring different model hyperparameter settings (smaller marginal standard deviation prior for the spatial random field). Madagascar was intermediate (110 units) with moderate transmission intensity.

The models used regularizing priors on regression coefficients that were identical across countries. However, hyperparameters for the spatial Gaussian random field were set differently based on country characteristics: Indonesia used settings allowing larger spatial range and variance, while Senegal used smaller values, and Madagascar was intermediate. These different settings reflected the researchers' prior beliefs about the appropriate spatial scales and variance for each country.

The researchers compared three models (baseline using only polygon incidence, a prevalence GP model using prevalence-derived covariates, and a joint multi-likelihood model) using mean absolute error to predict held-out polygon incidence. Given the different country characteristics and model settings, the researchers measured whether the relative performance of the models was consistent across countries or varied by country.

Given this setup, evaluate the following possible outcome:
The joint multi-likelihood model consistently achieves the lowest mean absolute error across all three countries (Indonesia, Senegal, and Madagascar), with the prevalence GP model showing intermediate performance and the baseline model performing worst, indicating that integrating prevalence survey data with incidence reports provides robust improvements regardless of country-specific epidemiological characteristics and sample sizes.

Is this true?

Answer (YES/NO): NO